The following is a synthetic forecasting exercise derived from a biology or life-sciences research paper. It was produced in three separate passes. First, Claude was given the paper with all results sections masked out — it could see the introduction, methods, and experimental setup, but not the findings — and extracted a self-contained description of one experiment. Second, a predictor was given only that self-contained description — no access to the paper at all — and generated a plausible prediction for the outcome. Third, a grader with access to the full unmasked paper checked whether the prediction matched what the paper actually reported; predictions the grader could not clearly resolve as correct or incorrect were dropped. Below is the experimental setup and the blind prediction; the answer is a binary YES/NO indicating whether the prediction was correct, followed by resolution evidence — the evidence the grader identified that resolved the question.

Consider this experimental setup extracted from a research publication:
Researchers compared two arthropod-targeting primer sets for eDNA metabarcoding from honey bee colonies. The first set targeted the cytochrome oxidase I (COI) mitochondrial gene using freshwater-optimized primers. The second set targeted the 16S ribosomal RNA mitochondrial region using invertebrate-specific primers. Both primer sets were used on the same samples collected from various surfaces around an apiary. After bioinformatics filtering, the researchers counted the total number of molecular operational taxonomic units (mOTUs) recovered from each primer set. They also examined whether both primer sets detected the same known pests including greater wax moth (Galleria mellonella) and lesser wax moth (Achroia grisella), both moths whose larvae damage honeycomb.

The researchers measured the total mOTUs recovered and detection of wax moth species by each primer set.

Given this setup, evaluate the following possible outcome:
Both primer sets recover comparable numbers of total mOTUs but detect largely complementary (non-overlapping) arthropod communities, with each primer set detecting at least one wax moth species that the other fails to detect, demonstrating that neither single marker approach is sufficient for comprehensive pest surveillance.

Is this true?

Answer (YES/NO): NO